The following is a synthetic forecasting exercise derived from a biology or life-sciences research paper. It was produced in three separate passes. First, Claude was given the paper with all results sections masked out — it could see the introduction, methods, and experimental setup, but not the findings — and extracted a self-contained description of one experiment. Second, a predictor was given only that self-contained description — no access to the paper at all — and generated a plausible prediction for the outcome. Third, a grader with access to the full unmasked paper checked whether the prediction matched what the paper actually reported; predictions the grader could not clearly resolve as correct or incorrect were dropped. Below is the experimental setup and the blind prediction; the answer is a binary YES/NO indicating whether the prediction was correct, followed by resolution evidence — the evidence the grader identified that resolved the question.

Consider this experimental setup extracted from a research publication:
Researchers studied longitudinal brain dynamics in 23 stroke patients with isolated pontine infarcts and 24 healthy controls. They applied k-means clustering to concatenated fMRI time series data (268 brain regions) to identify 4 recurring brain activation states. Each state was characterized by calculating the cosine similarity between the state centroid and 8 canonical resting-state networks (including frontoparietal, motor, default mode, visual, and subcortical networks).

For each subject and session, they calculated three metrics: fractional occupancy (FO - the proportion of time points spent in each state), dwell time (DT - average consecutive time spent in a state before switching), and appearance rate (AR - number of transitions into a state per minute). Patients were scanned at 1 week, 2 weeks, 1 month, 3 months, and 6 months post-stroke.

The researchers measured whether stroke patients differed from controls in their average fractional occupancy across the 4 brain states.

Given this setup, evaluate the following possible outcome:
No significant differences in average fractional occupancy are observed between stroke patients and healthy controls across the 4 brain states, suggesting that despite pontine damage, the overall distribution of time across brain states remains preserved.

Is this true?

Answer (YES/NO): NO